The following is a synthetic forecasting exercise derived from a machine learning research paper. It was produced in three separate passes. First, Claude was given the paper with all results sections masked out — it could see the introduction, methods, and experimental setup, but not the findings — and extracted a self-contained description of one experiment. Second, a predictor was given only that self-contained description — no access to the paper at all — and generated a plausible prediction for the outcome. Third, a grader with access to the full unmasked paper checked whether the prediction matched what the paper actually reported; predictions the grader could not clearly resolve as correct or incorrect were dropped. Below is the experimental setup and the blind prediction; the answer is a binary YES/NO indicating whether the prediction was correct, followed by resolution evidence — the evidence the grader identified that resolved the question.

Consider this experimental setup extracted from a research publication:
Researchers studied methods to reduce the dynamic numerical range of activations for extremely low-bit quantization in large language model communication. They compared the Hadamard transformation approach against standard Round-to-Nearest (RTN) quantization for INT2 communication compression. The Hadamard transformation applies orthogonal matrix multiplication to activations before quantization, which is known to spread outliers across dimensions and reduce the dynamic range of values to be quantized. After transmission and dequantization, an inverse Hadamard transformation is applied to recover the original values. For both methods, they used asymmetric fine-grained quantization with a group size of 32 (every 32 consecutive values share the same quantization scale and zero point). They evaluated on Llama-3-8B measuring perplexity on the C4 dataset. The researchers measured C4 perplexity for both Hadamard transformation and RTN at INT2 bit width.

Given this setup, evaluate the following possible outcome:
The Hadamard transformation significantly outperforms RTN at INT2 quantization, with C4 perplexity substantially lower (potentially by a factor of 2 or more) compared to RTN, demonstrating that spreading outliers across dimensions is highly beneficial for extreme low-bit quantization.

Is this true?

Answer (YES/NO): NO